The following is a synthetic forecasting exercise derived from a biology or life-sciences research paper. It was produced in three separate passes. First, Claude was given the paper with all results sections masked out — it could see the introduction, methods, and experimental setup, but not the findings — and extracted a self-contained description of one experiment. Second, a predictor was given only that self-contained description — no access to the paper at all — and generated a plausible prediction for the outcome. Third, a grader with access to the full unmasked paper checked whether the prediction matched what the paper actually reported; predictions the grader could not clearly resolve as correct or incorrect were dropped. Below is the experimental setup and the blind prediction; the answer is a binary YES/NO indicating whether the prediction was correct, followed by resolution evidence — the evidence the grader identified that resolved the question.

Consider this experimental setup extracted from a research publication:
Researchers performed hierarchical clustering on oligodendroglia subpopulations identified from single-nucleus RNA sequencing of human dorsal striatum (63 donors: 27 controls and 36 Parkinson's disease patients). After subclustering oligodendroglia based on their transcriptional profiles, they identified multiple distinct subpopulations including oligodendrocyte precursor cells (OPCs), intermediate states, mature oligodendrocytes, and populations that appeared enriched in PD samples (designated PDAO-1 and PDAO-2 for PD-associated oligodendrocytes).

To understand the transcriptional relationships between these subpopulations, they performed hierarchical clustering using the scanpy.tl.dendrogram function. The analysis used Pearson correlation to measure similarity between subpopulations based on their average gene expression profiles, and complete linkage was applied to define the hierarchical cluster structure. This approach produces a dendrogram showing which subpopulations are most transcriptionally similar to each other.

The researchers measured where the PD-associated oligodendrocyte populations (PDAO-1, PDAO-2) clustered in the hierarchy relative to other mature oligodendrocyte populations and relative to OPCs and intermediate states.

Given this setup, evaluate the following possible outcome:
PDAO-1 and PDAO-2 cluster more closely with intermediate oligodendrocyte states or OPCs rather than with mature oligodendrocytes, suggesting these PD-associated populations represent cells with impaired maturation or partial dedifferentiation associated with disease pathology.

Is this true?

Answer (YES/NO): NO